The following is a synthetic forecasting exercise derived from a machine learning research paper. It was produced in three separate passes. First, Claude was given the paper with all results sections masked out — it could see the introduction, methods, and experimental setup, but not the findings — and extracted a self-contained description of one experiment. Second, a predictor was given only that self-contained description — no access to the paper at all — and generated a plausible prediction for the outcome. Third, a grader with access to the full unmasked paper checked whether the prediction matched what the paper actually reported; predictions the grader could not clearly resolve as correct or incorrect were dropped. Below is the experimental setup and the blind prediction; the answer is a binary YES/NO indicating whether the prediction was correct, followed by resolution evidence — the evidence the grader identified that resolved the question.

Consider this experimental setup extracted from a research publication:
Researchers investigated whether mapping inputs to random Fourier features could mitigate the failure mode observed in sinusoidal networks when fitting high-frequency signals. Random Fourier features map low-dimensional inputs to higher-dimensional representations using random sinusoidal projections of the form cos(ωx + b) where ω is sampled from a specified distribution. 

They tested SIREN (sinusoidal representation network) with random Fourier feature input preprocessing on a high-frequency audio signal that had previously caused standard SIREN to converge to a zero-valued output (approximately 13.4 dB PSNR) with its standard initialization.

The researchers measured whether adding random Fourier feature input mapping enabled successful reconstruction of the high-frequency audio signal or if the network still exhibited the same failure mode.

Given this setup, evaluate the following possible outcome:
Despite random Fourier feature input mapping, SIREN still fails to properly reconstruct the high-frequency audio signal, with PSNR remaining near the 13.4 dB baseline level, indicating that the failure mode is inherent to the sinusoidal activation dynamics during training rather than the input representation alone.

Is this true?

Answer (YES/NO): NO